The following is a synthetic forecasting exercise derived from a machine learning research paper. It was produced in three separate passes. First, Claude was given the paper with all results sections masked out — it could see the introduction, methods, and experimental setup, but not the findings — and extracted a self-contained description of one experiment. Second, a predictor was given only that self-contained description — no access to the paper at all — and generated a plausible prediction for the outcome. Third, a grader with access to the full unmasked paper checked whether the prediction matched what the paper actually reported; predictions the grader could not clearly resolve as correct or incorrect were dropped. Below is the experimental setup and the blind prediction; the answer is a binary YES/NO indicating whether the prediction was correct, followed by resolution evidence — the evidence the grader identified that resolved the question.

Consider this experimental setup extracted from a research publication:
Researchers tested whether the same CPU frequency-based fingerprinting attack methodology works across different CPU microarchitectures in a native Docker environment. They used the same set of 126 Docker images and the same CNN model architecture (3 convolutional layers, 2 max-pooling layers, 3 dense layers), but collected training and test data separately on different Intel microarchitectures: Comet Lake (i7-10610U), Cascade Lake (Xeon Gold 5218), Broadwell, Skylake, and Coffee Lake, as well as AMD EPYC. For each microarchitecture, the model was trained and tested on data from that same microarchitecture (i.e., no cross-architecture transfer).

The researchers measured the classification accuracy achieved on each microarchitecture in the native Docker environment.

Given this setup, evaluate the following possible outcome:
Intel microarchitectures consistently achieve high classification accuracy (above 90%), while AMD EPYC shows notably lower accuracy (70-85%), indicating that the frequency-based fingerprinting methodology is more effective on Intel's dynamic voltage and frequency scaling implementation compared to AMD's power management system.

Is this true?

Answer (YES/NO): NO